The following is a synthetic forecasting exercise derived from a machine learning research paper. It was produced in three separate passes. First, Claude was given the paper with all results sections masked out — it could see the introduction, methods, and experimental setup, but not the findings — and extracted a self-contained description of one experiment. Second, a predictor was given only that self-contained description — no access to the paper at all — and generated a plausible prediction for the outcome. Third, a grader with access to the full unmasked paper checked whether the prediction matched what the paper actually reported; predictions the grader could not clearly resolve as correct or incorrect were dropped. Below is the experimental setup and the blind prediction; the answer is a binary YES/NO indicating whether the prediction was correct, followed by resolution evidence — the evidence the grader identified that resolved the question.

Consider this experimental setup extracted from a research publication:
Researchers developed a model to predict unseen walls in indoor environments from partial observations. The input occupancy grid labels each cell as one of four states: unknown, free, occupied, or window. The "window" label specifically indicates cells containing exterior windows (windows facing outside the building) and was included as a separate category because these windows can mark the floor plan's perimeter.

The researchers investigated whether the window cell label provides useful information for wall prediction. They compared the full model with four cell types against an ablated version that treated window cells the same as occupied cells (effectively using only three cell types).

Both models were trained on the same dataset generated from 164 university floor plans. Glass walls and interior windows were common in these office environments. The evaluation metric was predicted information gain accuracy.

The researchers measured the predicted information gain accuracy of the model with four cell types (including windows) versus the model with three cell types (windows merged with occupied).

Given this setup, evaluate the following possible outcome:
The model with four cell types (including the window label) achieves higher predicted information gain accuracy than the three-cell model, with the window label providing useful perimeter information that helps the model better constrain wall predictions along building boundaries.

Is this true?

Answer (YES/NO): YES